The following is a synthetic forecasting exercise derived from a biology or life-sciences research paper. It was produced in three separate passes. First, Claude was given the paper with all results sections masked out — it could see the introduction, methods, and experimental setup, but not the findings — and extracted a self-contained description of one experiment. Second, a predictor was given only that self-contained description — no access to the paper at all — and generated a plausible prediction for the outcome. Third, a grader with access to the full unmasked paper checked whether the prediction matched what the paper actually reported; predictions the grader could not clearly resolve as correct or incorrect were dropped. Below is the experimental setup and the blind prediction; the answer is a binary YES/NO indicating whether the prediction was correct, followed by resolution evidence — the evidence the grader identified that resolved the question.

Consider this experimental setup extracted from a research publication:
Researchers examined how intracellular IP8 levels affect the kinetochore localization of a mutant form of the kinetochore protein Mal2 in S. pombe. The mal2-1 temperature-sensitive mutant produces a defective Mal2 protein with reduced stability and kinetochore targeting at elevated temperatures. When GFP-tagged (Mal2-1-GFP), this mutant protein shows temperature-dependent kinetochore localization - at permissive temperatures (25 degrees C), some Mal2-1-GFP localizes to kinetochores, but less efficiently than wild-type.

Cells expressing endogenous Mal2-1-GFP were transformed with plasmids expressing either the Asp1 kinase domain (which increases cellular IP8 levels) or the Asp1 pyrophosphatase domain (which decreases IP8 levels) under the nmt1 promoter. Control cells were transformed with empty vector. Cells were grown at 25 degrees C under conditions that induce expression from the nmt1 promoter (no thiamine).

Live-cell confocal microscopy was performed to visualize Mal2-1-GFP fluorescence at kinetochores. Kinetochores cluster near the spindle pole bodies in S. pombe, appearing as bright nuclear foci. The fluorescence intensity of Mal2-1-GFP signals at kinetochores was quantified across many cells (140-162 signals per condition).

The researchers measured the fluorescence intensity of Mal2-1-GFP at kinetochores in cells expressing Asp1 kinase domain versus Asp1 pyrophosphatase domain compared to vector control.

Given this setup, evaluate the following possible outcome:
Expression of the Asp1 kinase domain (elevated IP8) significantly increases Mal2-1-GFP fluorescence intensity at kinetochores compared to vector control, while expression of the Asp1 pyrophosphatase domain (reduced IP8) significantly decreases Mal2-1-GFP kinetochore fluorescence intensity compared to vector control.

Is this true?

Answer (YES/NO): NO